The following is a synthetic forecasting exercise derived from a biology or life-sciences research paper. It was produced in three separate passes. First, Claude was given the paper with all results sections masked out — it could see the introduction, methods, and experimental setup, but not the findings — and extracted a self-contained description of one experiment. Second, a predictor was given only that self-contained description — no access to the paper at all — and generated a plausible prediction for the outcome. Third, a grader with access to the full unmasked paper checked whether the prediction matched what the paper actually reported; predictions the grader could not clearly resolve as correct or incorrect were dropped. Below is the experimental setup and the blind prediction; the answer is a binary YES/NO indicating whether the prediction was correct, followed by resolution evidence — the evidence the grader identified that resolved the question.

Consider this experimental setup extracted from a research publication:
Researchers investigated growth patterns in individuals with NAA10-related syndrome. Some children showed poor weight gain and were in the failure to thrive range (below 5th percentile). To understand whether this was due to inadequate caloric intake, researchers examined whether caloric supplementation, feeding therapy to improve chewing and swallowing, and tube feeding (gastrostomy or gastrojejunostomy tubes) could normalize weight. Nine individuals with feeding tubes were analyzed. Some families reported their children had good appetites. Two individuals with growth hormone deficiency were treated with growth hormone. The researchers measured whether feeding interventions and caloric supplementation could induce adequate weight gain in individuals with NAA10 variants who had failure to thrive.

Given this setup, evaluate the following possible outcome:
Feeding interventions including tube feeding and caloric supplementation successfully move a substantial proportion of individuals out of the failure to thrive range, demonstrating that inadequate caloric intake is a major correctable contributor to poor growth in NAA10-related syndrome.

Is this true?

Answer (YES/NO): NO